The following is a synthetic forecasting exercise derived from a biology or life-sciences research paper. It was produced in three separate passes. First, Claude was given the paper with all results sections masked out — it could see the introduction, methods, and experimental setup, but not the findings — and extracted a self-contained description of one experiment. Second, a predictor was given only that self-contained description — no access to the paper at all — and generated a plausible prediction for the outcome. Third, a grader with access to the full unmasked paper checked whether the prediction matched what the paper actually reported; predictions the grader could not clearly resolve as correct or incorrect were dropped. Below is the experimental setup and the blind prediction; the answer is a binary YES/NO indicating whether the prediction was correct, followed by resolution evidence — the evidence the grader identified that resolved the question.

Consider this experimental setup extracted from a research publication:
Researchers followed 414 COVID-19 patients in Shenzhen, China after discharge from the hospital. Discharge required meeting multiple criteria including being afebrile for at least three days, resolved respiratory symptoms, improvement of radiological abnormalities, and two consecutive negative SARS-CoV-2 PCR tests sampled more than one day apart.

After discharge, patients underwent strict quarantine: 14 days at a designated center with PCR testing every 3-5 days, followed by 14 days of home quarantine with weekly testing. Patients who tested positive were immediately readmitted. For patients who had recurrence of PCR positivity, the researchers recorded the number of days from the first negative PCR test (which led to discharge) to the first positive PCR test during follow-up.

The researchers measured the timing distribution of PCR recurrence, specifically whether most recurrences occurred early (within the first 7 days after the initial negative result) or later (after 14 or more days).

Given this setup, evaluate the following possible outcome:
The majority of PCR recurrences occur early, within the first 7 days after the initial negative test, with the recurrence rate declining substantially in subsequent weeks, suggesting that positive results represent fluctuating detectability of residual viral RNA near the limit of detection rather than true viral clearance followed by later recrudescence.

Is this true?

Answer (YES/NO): NO